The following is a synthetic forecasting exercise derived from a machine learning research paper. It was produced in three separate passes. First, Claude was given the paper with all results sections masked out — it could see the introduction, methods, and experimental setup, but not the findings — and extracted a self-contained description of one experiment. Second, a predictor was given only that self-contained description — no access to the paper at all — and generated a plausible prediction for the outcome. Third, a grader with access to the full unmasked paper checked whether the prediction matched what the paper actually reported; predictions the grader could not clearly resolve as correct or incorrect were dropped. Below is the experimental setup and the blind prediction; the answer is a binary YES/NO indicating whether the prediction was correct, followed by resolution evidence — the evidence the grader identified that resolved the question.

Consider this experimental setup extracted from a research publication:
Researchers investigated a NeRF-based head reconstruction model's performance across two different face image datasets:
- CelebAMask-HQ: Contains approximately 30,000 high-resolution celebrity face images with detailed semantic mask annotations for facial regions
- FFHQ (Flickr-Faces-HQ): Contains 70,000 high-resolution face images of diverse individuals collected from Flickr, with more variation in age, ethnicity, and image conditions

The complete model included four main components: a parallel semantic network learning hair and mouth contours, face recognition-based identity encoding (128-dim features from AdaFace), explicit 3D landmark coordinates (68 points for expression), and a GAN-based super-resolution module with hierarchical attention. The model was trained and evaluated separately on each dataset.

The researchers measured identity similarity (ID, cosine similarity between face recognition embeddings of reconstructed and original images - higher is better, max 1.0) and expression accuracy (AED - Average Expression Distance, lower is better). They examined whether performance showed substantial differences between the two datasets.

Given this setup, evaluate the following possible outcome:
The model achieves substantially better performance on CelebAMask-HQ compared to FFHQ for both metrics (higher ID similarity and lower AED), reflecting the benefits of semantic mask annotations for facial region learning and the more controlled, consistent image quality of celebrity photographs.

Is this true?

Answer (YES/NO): NO